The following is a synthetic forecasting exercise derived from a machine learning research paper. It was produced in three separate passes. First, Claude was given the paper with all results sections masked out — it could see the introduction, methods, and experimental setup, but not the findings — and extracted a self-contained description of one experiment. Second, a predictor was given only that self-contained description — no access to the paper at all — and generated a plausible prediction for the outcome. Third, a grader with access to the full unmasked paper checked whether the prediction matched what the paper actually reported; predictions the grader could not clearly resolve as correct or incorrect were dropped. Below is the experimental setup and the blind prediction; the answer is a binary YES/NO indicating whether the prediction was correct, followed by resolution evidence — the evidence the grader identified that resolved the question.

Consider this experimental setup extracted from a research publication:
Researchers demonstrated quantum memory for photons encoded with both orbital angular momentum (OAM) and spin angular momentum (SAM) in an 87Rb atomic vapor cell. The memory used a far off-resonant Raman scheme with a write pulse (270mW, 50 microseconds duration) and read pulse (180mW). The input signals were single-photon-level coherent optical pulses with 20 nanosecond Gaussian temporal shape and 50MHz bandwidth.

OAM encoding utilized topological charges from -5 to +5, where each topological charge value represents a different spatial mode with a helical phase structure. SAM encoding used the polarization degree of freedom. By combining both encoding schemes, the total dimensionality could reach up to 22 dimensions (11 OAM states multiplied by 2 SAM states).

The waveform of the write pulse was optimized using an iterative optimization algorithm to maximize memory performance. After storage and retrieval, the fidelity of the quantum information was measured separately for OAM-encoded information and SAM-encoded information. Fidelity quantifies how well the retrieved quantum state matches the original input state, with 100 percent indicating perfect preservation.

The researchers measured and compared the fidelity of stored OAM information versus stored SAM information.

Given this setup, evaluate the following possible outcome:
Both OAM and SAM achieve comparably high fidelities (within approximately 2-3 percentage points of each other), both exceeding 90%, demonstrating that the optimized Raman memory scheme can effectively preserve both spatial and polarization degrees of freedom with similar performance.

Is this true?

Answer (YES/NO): YES